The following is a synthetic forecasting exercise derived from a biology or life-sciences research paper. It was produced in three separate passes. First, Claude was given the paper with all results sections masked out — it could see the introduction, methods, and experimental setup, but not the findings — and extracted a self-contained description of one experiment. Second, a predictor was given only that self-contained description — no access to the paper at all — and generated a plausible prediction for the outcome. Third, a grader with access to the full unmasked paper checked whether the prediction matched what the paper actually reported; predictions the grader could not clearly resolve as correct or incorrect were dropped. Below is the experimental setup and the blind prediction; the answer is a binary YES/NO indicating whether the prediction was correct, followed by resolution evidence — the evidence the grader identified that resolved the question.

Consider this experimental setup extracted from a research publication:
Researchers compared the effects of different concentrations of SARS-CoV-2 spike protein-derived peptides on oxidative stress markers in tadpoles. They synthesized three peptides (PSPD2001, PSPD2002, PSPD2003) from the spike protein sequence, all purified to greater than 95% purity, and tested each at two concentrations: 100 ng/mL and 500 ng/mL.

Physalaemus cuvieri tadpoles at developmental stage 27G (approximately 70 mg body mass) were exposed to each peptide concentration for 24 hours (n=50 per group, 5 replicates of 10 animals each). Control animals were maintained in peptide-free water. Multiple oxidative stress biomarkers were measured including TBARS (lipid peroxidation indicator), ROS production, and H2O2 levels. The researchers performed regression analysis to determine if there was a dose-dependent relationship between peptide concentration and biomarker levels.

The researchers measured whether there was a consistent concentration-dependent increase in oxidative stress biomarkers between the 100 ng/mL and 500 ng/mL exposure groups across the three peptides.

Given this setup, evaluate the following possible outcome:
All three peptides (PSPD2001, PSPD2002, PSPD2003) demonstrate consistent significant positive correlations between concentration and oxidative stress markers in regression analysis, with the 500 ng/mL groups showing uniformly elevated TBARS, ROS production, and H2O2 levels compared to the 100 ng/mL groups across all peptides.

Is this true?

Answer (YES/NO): NO